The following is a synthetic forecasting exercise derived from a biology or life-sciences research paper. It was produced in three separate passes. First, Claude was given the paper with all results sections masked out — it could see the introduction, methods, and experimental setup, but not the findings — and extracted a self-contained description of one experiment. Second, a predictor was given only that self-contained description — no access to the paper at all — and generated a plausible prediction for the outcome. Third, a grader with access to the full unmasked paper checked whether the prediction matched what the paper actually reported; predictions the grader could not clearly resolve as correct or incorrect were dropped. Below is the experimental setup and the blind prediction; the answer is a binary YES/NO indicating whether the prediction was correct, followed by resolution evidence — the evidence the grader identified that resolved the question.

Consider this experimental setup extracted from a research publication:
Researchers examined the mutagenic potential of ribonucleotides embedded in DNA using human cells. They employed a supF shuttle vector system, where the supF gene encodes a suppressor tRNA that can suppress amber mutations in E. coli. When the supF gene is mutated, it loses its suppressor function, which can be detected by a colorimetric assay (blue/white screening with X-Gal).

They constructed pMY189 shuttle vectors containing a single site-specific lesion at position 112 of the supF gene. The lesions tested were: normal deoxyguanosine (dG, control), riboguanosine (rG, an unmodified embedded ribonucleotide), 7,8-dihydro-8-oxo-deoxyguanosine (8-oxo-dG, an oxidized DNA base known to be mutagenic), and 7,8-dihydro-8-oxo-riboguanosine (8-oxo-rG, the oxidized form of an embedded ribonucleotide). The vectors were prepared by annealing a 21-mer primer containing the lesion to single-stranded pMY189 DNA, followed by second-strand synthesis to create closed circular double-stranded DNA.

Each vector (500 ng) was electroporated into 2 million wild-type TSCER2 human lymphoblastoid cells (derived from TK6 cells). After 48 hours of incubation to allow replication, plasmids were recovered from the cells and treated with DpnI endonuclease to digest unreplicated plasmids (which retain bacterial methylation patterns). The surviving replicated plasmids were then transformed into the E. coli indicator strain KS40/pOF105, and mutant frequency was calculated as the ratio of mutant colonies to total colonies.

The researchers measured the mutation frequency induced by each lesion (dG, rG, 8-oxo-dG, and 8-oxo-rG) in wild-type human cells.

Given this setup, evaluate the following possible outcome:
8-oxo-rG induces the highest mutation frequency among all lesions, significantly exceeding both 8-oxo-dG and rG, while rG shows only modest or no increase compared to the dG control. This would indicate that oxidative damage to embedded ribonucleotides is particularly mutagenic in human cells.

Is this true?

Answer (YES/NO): NO